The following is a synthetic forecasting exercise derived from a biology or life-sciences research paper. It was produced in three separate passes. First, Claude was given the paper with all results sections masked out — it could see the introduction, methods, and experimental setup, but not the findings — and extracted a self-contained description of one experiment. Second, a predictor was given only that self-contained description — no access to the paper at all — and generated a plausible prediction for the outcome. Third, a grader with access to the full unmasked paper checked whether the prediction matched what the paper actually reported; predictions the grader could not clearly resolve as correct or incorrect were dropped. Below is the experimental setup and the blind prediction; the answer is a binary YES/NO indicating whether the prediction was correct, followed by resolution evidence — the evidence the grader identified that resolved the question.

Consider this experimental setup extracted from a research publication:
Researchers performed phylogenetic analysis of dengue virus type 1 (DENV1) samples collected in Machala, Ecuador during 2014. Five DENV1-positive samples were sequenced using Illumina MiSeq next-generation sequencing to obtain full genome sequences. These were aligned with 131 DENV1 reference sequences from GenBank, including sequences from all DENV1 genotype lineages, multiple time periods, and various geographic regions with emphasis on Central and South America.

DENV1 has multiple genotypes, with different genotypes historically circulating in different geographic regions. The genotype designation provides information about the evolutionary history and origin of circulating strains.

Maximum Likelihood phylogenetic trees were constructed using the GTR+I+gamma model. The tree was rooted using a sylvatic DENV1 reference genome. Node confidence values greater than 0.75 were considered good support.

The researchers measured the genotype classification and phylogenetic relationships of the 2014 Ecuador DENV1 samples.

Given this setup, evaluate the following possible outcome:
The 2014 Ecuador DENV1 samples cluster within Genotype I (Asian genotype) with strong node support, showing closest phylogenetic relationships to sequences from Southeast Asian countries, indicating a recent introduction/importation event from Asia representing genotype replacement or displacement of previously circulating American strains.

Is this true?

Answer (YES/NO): NO